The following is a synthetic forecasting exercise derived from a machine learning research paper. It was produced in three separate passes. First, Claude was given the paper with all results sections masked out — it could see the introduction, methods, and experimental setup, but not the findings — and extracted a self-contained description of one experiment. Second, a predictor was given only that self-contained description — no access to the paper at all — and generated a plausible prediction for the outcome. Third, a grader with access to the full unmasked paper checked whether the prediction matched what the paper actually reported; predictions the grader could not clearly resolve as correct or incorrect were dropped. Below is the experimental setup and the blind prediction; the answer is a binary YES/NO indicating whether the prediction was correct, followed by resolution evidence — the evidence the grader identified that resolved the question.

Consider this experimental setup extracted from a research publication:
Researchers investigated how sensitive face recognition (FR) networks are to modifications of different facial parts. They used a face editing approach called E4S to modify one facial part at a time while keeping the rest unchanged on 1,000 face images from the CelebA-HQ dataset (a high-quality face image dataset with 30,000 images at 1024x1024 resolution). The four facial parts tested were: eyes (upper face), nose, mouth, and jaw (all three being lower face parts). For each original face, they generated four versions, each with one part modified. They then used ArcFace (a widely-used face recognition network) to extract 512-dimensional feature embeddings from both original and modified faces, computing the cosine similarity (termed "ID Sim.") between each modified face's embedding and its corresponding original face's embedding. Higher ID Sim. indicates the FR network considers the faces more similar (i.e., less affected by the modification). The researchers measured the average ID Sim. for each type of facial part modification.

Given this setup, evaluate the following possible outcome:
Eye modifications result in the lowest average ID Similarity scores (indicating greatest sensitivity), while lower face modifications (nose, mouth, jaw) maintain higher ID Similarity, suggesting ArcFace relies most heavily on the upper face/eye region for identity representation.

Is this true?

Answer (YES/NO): YES